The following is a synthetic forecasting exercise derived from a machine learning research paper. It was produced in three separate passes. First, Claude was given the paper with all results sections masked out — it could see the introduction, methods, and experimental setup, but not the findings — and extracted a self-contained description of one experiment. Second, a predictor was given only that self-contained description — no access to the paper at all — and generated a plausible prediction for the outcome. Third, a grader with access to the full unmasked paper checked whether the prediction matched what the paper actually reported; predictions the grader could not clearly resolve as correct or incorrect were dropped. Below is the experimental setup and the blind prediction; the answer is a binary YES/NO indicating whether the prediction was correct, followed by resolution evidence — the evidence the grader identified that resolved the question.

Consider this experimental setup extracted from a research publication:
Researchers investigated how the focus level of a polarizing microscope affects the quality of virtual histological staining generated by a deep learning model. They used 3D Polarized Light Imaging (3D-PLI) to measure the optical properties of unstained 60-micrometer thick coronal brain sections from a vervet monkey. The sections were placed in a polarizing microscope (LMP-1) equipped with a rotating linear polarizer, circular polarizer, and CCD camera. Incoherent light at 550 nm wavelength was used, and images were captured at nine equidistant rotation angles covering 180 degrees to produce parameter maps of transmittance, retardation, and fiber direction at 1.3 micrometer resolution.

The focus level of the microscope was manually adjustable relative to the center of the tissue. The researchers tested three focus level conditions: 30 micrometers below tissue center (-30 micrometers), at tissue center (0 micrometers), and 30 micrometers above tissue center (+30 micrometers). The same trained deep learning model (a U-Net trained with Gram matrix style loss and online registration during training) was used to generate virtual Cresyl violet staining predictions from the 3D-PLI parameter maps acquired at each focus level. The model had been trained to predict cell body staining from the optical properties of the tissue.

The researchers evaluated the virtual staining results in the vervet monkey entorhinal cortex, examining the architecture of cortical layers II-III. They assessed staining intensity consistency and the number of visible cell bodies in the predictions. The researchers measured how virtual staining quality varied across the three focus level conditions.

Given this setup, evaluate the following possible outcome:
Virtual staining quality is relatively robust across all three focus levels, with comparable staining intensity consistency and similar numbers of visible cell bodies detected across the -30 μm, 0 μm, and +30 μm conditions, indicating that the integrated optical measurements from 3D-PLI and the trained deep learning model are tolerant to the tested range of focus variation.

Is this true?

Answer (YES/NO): NO